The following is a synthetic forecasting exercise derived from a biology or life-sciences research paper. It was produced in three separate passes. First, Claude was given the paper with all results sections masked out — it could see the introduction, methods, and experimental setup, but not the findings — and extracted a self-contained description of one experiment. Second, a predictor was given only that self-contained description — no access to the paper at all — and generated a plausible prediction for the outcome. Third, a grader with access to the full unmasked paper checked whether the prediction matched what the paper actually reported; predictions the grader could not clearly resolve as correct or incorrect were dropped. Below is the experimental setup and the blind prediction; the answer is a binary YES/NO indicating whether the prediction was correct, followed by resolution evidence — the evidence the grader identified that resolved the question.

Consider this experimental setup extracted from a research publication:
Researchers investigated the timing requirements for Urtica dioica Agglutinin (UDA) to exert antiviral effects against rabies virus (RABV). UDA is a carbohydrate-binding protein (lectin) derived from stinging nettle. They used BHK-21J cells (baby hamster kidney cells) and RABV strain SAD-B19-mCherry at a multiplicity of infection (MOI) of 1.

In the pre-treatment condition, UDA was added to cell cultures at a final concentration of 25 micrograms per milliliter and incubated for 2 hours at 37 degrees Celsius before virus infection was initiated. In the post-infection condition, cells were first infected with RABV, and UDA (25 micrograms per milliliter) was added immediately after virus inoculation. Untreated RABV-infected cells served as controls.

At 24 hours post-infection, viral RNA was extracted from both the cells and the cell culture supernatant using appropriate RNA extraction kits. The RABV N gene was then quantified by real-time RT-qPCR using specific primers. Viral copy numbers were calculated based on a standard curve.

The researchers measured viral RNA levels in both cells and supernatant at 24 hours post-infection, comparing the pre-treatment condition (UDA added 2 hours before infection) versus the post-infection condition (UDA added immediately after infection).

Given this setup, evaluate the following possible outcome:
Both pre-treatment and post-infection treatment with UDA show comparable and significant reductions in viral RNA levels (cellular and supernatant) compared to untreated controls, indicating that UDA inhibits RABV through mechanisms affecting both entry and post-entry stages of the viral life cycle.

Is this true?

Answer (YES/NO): NO